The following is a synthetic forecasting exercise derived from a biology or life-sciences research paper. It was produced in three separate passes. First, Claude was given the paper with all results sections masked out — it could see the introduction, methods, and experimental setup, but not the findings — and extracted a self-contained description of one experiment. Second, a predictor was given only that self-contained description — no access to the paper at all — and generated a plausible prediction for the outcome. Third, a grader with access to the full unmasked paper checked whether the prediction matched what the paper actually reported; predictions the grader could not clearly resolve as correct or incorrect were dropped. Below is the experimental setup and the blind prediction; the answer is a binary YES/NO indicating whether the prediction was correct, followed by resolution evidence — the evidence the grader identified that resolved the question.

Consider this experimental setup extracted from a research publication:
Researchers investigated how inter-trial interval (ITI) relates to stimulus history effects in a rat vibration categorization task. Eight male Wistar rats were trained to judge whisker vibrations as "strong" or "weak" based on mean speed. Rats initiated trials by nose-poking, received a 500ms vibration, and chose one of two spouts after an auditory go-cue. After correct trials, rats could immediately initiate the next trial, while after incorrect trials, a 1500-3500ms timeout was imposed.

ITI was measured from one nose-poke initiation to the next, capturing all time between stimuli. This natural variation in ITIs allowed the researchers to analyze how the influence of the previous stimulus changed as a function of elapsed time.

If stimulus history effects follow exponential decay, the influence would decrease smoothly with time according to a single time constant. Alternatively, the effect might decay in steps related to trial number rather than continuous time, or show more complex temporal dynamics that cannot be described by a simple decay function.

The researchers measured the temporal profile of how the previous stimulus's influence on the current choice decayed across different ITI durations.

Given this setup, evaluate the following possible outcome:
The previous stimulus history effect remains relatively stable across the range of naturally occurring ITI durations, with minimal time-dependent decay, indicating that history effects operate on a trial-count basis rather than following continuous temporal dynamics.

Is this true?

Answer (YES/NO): NO